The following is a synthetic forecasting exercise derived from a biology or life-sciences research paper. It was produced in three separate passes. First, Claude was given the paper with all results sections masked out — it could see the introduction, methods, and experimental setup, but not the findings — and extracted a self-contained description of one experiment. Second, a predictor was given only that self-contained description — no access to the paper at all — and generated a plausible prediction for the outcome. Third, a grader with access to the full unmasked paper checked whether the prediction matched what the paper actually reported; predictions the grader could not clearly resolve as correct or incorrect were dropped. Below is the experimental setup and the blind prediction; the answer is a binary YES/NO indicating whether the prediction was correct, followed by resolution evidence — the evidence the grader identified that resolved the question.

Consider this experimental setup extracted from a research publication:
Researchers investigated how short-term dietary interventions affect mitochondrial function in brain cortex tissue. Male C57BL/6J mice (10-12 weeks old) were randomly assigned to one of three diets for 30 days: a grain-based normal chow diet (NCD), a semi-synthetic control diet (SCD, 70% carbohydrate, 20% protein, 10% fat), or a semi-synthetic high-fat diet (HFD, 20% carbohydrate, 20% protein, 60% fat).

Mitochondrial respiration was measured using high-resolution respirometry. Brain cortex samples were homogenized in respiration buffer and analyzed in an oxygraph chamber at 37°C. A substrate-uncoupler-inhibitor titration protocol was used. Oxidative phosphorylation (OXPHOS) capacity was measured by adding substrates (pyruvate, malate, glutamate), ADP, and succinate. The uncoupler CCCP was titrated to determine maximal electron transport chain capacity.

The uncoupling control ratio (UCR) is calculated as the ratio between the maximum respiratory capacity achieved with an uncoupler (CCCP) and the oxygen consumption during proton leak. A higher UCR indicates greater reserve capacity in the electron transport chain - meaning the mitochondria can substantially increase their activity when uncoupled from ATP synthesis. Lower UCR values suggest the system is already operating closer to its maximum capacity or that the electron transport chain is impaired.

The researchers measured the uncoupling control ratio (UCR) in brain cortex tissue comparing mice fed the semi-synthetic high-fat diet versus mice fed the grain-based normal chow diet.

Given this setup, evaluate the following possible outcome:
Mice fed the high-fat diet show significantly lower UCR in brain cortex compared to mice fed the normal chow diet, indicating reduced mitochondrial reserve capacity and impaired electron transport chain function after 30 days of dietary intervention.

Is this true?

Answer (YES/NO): NO